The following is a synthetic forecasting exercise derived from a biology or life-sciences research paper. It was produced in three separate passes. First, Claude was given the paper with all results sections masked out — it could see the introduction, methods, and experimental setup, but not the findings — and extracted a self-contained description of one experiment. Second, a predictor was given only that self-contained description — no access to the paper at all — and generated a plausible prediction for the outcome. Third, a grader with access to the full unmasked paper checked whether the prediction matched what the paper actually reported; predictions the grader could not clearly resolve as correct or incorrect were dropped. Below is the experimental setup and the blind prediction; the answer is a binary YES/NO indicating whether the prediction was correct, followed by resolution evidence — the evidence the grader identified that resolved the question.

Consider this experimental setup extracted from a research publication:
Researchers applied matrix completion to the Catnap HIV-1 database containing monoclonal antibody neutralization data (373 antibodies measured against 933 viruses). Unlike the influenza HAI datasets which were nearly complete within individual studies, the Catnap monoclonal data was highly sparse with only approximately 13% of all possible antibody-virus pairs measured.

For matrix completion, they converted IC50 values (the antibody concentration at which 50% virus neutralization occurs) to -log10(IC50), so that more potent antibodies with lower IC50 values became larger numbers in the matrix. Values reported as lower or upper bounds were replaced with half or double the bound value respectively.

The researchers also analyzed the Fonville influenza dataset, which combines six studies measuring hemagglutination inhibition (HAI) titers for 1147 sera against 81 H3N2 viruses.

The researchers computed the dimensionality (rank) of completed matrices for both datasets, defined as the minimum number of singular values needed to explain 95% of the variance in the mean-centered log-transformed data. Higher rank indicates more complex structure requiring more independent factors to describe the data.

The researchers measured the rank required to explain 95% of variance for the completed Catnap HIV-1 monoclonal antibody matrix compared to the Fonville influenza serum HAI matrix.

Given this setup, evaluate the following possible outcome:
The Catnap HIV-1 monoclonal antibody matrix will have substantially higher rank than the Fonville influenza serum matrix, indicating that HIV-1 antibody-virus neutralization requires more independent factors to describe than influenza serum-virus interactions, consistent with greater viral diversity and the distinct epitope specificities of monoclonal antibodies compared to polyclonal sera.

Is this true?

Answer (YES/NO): YES